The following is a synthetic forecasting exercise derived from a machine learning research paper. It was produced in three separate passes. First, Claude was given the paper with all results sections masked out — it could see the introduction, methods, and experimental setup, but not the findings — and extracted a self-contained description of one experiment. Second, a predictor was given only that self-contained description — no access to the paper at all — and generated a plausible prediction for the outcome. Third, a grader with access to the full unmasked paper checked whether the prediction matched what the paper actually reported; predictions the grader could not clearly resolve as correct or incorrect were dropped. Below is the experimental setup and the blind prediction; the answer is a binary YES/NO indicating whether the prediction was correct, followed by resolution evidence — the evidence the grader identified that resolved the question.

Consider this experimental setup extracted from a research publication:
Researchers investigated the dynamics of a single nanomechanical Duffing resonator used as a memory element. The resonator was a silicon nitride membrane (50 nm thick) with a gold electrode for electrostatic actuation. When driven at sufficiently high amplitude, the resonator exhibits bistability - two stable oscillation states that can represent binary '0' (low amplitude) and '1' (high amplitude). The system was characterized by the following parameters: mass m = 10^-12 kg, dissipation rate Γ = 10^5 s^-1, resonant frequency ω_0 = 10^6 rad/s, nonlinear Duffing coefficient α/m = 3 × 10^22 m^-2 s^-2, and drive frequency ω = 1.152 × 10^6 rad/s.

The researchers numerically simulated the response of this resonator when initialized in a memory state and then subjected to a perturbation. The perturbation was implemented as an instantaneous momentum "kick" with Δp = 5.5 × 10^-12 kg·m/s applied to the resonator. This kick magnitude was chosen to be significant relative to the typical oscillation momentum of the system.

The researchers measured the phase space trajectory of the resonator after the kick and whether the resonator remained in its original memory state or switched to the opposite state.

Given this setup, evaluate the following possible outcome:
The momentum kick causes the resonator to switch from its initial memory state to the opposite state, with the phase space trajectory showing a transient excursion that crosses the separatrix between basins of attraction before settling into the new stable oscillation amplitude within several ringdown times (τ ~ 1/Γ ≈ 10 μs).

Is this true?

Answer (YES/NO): NO